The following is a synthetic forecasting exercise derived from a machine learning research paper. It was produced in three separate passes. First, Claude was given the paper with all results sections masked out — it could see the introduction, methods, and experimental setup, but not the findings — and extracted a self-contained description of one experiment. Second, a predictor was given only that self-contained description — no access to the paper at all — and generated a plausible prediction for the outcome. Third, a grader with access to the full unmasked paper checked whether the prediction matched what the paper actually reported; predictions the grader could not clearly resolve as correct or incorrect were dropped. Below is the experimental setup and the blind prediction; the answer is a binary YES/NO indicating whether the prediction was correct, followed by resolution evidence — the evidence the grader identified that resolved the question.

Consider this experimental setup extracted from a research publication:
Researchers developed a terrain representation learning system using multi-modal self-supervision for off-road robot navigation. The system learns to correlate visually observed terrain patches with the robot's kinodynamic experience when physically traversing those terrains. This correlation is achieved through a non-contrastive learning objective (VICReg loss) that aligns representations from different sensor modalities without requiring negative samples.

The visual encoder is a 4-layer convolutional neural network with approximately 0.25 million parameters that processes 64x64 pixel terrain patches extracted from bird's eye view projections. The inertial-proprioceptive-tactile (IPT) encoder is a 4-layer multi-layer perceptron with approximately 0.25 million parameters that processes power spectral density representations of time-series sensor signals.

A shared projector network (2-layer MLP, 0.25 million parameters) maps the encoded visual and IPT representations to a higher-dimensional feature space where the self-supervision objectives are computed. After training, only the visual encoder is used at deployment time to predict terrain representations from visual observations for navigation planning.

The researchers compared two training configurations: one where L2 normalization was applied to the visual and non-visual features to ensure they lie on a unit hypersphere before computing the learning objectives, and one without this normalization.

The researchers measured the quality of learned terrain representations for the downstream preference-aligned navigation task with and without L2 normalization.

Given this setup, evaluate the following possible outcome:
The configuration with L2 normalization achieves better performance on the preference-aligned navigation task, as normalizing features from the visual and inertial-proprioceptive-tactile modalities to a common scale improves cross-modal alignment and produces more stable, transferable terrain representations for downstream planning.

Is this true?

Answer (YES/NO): YES